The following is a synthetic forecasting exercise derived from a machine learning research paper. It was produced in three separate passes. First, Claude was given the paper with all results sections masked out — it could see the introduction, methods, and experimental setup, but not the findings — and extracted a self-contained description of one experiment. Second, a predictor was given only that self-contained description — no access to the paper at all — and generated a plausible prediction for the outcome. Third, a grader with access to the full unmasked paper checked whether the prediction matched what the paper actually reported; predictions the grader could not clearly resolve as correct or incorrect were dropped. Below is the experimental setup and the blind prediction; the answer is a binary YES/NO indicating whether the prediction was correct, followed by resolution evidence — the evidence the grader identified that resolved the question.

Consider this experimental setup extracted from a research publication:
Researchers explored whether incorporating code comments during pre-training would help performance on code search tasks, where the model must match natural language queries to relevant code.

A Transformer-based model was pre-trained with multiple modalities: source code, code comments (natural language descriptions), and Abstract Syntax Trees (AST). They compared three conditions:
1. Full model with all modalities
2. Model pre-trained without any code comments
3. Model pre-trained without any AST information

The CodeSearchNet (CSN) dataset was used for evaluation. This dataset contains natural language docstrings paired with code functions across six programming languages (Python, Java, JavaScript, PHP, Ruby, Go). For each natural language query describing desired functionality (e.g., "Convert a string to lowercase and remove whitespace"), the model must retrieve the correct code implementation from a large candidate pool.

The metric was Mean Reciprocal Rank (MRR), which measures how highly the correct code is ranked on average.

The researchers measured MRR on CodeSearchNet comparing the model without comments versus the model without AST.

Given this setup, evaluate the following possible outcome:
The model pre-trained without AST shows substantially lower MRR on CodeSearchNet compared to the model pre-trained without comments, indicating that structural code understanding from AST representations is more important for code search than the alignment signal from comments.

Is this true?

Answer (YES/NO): NO